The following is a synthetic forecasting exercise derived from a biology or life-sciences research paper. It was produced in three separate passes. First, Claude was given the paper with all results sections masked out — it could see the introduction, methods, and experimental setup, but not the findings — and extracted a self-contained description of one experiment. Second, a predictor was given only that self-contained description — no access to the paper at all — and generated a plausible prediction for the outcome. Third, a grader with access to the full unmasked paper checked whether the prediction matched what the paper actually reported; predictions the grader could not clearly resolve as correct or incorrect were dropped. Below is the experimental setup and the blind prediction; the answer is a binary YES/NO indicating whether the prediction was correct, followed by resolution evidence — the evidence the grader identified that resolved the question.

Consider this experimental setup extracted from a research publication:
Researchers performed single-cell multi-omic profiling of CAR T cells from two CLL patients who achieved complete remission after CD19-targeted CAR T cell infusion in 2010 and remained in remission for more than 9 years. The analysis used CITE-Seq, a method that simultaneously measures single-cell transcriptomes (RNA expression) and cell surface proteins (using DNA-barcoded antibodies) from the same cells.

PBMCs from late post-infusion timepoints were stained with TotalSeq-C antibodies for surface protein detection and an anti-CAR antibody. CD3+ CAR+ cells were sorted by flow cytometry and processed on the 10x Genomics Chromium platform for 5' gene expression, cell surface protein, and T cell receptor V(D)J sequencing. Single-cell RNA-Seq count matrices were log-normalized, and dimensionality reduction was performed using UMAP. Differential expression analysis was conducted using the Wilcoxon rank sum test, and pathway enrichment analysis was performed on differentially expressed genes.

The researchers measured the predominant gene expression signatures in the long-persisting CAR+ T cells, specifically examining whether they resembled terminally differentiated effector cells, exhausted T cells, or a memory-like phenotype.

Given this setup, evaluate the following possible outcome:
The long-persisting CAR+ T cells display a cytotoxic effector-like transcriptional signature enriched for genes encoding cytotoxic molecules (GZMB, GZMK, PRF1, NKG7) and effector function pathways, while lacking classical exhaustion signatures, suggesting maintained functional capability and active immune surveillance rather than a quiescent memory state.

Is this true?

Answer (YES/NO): NO